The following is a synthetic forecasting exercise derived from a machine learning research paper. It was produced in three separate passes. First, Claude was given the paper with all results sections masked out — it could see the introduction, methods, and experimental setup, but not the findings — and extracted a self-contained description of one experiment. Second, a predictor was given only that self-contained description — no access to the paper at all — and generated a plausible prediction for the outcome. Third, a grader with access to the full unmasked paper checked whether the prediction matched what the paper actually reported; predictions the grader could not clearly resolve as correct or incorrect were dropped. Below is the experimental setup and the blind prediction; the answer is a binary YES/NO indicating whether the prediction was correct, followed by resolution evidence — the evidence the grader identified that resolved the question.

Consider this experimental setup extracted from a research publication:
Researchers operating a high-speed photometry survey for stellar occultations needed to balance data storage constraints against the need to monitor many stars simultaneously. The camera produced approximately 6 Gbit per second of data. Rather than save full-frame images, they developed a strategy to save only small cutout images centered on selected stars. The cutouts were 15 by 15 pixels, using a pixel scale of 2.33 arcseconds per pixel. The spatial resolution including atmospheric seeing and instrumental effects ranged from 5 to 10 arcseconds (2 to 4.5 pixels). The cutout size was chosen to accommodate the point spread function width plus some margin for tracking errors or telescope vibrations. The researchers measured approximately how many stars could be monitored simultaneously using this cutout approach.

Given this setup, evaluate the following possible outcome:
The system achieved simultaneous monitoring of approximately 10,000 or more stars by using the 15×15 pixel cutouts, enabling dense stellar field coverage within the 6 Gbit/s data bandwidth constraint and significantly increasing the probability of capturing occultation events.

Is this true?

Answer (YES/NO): NO